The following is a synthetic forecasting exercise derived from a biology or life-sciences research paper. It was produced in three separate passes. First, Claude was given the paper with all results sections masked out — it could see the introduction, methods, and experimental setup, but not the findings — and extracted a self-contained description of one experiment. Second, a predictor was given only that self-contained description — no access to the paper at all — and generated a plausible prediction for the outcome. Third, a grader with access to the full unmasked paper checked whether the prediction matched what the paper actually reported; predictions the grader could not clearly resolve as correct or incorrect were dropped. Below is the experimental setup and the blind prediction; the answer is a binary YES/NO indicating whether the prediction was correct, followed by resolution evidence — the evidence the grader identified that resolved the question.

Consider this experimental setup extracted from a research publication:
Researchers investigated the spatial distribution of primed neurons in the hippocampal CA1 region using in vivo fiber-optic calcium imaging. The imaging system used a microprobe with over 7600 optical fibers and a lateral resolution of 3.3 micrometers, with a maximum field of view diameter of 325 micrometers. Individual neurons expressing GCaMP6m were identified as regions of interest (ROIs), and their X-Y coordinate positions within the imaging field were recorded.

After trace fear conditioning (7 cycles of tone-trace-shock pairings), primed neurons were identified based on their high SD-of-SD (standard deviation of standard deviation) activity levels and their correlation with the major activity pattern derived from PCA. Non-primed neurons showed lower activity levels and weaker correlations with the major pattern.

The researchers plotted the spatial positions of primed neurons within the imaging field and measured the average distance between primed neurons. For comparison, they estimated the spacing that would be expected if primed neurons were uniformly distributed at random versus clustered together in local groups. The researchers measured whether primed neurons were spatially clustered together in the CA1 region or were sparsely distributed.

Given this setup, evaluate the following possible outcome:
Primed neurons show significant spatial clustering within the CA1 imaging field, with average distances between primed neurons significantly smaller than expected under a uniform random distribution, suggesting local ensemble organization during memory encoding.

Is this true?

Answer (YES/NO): NO